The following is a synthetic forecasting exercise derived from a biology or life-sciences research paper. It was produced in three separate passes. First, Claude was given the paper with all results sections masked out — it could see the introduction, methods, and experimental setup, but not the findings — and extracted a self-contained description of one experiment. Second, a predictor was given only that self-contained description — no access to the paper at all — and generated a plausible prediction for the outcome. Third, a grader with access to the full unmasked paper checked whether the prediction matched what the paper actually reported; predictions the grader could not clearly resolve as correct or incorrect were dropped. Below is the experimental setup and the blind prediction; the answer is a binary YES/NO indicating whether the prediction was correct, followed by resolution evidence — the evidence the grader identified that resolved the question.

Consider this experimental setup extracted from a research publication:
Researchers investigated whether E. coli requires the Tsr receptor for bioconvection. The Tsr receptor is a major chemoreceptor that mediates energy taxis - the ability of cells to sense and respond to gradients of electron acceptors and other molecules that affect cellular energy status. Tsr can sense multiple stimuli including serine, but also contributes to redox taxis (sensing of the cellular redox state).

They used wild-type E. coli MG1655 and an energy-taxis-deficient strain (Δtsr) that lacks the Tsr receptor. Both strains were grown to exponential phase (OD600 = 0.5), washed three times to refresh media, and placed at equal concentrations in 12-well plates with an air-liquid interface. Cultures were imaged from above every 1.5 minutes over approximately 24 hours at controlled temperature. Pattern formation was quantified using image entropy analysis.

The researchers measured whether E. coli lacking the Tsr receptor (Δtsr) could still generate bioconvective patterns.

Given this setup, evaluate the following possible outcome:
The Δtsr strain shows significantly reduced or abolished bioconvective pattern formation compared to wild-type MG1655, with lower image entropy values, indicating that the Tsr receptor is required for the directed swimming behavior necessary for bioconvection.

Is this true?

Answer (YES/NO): NO